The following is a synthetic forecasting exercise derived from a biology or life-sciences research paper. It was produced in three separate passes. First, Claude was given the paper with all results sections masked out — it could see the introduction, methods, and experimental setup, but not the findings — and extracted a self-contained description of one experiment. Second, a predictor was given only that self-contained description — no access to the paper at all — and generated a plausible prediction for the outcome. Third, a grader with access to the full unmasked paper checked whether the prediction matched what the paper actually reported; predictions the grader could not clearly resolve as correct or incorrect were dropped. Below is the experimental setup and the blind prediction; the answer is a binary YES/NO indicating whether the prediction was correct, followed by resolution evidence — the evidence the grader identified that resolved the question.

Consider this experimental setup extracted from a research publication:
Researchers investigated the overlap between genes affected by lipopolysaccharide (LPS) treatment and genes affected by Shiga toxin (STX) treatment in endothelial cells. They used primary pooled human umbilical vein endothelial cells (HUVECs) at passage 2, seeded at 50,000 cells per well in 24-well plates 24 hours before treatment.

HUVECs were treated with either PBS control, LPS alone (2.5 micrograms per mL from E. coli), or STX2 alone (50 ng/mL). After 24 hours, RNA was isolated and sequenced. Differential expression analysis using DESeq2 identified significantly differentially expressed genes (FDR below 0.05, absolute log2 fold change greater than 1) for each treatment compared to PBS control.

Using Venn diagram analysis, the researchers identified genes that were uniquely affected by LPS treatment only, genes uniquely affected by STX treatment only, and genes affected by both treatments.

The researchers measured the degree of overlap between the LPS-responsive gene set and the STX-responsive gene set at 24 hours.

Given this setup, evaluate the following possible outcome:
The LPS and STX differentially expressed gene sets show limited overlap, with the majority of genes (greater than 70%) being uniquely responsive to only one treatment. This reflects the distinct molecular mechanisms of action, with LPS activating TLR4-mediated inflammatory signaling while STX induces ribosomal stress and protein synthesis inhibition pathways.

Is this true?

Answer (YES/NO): NO